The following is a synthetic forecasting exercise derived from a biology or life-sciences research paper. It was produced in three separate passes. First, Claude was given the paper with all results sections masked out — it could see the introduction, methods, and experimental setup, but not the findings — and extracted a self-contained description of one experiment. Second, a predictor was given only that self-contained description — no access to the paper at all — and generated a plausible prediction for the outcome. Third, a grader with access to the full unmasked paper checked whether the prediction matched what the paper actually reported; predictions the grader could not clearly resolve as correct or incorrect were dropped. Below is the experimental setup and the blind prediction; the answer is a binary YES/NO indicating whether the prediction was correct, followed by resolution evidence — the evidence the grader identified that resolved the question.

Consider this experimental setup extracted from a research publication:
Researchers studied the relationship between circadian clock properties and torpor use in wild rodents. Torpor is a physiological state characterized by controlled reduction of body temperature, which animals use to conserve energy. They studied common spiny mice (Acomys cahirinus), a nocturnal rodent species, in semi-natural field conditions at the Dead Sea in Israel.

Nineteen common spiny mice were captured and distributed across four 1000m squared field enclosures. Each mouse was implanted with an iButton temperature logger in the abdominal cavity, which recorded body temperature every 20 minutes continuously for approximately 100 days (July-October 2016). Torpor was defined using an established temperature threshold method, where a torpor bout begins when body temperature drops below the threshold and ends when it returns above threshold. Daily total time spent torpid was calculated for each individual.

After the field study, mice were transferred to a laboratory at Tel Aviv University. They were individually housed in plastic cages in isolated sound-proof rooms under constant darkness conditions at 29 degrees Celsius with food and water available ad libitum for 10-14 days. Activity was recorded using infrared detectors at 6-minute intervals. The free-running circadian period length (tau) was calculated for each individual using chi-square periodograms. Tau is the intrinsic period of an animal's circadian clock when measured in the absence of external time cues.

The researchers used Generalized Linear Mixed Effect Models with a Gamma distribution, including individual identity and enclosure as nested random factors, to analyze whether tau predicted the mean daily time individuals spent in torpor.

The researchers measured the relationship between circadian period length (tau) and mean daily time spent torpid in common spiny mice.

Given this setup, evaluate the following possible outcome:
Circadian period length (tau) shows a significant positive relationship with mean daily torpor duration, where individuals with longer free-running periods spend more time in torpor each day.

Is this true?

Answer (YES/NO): NO